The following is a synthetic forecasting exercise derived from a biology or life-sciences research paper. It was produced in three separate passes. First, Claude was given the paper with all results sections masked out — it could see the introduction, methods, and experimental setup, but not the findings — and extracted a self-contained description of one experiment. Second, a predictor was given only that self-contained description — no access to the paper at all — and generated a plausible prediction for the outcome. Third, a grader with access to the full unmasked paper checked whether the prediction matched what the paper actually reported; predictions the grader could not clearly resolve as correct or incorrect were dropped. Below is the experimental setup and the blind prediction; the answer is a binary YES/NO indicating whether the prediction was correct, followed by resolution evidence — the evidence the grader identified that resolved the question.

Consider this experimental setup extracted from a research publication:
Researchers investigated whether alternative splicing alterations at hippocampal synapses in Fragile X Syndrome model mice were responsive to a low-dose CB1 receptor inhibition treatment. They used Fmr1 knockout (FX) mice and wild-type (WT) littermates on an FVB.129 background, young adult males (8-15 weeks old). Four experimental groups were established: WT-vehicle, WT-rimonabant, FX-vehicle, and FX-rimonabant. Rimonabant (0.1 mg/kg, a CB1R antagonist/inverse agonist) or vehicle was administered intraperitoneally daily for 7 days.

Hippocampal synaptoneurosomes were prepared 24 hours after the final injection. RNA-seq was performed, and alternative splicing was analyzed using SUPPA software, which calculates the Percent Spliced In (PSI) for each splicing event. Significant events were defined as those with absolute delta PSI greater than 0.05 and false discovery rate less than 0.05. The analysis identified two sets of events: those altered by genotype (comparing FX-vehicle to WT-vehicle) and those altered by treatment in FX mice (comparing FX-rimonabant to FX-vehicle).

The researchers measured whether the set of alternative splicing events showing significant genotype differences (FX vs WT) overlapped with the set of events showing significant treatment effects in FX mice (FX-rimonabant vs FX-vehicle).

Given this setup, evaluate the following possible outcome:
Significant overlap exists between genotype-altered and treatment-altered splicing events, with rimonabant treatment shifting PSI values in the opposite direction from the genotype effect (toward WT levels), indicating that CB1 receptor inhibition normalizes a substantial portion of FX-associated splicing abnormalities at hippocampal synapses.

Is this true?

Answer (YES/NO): YES